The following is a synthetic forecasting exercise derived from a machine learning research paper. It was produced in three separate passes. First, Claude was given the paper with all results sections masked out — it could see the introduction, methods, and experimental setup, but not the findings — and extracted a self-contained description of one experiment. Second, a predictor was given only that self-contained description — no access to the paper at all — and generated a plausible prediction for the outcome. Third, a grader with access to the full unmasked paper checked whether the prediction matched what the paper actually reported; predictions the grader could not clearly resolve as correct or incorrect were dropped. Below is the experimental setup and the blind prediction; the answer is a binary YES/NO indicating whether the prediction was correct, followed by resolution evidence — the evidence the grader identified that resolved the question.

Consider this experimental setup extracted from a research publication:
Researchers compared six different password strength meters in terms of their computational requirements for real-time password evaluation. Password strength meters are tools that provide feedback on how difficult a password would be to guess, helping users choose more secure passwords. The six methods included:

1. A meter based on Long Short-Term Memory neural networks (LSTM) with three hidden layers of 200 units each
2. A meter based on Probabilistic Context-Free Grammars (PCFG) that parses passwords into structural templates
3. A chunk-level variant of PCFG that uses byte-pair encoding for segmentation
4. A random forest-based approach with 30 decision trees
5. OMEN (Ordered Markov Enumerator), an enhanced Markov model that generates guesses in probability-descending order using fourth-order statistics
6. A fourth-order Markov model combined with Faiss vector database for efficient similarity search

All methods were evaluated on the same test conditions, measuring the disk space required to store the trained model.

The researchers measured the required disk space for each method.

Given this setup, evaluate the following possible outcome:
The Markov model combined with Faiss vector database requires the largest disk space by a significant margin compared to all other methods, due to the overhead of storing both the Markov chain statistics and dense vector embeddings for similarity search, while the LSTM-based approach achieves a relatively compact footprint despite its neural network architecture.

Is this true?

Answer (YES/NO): NO